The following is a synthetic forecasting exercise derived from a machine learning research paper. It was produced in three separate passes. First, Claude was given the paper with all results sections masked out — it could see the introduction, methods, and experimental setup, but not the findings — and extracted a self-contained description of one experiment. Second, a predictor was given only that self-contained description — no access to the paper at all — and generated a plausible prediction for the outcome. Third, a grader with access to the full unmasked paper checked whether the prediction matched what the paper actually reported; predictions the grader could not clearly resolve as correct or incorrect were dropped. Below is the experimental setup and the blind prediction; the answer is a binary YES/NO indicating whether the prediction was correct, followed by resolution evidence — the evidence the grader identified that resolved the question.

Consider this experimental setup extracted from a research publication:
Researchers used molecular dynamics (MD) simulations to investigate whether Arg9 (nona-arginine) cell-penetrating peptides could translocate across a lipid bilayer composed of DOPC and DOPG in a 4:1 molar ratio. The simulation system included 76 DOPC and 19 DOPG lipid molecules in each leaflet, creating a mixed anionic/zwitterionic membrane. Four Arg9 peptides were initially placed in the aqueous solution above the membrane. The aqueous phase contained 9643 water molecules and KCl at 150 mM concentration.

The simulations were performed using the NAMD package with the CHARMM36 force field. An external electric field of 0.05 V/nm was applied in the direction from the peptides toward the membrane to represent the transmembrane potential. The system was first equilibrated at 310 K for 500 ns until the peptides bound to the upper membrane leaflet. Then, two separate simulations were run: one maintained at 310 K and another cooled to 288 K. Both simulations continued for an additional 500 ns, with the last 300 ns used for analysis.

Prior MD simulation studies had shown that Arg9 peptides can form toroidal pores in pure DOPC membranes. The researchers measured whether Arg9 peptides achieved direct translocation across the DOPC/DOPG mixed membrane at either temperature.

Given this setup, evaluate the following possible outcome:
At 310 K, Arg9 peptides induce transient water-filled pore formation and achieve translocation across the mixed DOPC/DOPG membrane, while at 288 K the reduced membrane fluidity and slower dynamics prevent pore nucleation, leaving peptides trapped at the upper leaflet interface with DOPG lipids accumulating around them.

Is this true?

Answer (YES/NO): NO